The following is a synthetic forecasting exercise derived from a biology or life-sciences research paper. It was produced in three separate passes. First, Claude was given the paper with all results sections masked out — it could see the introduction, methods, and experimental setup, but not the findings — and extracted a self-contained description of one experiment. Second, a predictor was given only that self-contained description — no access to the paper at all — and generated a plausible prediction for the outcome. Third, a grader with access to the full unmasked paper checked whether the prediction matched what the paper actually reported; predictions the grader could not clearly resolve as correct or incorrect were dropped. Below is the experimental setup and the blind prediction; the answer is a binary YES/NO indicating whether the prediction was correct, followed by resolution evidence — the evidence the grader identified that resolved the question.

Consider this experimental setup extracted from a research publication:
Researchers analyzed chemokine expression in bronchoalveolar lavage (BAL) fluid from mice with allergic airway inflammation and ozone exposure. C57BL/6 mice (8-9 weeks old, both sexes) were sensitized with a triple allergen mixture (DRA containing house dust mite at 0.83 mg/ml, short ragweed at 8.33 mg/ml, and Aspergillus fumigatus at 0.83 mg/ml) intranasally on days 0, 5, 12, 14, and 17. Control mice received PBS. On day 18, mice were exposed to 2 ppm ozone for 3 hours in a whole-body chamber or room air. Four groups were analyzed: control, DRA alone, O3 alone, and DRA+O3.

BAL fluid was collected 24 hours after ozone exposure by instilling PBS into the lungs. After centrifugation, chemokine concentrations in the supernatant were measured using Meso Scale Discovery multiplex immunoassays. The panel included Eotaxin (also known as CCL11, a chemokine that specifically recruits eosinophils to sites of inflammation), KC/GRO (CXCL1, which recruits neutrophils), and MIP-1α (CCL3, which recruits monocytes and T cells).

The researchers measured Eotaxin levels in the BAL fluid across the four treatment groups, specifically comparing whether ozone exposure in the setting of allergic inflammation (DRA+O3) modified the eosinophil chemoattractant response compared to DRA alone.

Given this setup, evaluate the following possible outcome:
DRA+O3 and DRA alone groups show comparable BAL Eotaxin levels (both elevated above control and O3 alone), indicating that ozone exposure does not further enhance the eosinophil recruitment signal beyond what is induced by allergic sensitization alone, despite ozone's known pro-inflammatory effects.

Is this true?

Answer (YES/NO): NO